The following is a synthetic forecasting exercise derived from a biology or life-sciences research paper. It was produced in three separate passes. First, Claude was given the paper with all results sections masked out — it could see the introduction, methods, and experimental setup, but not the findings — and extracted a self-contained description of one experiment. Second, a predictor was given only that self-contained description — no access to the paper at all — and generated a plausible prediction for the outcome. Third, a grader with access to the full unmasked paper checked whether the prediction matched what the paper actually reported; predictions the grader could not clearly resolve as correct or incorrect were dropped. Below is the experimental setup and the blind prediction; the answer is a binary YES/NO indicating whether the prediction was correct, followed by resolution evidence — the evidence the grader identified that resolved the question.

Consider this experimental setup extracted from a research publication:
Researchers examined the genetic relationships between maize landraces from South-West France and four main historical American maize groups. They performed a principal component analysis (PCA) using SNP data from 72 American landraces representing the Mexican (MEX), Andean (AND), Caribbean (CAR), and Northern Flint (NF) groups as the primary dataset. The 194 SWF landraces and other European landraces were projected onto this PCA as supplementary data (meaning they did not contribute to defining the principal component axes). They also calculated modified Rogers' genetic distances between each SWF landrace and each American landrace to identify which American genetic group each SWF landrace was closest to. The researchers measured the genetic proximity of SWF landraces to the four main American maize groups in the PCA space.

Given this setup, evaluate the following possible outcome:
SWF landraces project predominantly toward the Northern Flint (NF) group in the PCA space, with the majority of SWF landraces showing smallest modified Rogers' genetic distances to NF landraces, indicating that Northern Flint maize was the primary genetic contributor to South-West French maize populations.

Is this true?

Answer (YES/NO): NO